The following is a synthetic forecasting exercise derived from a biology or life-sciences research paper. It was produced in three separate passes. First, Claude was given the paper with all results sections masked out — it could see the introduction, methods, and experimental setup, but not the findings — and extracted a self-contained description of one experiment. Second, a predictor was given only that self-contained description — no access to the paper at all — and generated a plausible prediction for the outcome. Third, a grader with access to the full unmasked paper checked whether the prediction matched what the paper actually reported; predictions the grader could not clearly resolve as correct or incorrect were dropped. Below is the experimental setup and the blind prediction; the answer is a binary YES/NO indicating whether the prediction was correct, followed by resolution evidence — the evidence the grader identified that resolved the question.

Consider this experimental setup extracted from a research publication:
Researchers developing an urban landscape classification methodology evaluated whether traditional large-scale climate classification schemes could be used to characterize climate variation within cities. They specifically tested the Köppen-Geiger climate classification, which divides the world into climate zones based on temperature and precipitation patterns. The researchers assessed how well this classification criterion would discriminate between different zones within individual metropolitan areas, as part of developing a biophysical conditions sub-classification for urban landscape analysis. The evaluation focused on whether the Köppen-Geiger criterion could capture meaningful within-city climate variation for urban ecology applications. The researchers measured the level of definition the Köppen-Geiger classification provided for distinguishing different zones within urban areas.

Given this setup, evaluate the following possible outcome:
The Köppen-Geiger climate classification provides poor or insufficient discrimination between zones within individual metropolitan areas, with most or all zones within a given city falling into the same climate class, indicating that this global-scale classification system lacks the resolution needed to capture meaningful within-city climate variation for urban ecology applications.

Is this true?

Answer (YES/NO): YES